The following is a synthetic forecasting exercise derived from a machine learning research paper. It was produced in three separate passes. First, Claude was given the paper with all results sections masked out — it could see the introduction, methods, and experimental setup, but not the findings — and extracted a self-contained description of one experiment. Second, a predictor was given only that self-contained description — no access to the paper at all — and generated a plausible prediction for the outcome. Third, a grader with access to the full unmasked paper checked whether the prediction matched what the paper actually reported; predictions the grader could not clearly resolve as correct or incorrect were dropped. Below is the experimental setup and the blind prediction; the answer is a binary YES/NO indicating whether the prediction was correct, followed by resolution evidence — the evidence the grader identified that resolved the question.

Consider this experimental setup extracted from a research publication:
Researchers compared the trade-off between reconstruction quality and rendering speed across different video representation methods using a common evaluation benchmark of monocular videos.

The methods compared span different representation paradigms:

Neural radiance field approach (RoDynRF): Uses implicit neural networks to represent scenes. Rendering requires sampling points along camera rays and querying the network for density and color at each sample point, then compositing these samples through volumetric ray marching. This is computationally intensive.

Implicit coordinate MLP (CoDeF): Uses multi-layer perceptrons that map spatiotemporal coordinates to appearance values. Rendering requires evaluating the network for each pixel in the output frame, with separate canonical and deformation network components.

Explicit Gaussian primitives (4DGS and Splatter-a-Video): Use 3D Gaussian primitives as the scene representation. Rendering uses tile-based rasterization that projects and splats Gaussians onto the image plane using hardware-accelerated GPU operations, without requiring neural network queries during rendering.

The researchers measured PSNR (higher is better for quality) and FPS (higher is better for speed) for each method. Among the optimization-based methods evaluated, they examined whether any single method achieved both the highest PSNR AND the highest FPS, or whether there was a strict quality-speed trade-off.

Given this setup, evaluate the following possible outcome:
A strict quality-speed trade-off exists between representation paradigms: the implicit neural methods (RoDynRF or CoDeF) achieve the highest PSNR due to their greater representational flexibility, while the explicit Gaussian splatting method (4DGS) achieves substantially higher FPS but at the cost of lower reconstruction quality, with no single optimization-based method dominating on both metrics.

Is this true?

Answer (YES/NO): NO